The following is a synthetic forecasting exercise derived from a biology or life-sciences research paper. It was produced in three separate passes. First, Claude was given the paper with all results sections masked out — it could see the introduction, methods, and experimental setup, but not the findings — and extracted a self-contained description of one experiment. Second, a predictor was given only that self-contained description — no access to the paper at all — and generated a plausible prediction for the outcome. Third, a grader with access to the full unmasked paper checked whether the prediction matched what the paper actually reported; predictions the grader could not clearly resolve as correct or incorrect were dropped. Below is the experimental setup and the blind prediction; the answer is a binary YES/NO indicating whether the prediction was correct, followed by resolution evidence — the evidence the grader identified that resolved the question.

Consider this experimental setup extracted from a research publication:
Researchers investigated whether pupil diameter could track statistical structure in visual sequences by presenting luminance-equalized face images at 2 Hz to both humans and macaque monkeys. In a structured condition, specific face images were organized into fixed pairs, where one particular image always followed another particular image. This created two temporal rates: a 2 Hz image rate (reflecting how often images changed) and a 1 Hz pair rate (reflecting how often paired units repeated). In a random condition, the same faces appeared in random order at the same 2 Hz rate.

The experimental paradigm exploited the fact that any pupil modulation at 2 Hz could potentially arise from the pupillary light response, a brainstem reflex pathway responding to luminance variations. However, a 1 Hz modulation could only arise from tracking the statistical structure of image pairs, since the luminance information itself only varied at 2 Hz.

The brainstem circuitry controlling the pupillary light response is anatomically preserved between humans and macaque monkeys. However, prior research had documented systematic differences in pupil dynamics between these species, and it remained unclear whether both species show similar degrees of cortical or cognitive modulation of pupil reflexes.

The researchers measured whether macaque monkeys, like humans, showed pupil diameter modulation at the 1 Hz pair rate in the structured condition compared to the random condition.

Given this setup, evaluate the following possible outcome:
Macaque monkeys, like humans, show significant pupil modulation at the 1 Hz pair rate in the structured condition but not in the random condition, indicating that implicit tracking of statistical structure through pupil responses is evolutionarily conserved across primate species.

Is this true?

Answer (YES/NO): YES